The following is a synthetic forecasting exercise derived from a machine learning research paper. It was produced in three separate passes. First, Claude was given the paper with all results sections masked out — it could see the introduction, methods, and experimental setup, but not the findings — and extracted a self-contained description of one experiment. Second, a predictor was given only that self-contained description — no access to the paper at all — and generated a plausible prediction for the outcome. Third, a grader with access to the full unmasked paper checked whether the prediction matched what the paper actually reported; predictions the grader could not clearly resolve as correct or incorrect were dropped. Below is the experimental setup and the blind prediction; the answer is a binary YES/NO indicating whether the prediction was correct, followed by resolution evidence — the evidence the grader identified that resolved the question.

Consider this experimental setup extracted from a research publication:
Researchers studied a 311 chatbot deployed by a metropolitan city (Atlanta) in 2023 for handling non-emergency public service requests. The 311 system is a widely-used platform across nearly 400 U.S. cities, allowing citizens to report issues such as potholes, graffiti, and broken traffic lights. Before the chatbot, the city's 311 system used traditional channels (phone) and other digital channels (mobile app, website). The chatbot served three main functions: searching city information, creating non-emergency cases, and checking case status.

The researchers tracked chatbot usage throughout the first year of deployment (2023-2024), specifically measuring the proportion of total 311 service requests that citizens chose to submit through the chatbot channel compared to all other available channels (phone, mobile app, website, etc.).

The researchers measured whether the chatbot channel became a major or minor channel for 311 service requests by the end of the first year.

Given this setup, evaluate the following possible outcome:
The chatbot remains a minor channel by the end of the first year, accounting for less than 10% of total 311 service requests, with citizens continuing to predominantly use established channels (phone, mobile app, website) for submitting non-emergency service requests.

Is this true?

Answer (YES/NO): YES